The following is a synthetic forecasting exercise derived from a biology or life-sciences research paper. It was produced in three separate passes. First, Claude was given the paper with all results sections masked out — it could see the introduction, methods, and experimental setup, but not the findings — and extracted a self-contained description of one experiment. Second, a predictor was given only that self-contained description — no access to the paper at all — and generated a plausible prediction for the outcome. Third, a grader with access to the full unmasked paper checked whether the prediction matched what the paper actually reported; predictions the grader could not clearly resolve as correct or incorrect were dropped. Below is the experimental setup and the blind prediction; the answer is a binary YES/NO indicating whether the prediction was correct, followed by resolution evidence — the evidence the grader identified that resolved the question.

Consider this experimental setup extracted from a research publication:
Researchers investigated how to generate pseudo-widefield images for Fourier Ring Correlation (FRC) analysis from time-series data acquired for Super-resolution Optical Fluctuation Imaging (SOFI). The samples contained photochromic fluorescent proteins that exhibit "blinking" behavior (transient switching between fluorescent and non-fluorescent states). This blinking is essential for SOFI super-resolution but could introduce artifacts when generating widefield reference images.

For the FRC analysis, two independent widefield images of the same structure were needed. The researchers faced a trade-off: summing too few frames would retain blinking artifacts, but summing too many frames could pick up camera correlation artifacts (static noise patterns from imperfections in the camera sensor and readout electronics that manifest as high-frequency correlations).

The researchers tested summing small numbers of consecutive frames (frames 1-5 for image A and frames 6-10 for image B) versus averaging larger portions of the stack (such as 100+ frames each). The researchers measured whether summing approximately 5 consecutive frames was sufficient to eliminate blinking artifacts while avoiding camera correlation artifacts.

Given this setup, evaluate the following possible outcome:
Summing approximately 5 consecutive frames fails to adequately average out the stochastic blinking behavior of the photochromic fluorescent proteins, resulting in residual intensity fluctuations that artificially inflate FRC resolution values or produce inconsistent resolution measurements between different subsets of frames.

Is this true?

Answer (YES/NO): NO